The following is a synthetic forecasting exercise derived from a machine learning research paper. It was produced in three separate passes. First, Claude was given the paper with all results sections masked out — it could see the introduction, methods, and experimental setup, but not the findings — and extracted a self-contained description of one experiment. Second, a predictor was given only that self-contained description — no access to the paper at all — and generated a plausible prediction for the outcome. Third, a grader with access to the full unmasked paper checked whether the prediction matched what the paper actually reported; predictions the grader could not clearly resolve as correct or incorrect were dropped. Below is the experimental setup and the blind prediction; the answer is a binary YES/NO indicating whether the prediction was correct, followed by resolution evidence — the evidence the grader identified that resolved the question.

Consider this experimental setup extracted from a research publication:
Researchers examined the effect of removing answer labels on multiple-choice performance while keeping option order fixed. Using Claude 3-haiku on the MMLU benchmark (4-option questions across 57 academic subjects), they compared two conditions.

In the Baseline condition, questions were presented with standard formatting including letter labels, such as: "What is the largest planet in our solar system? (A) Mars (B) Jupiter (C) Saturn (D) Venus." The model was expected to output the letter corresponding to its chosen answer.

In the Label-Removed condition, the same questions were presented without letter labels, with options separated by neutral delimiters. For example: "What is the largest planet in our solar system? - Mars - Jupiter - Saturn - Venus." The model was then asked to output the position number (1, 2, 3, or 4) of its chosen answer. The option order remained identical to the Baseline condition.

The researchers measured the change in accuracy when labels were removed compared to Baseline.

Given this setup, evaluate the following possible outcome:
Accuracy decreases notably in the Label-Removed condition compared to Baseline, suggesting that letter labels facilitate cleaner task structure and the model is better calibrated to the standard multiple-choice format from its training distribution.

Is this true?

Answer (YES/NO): NO